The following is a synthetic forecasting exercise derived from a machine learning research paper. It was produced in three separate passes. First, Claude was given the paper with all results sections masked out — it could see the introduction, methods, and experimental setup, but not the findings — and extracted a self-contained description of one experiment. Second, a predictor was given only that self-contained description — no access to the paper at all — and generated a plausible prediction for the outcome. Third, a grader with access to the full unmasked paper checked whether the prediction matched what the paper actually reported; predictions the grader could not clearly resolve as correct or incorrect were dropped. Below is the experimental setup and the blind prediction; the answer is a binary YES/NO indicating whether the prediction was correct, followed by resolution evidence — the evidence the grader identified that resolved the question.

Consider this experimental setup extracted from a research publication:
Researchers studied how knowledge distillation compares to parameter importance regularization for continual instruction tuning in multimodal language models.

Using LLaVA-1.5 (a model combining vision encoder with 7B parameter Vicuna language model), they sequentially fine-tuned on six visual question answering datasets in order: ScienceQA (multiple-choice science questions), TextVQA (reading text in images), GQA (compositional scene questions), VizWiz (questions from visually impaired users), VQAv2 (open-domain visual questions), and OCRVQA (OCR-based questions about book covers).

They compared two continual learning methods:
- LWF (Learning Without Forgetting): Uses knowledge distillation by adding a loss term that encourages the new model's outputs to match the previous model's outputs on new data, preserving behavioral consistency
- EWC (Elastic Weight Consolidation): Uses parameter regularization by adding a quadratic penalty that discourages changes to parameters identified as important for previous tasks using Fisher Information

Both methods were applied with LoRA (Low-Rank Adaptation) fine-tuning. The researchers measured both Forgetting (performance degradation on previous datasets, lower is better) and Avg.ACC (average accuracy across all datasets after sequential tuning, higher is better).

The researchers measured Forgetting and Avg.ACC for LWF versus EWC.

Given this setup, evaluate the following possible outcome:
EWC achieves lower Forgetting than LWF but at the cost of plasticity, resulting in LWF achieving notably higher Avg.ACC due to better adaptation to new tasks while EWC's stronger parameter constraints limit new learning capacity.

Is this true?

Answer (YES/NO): NO